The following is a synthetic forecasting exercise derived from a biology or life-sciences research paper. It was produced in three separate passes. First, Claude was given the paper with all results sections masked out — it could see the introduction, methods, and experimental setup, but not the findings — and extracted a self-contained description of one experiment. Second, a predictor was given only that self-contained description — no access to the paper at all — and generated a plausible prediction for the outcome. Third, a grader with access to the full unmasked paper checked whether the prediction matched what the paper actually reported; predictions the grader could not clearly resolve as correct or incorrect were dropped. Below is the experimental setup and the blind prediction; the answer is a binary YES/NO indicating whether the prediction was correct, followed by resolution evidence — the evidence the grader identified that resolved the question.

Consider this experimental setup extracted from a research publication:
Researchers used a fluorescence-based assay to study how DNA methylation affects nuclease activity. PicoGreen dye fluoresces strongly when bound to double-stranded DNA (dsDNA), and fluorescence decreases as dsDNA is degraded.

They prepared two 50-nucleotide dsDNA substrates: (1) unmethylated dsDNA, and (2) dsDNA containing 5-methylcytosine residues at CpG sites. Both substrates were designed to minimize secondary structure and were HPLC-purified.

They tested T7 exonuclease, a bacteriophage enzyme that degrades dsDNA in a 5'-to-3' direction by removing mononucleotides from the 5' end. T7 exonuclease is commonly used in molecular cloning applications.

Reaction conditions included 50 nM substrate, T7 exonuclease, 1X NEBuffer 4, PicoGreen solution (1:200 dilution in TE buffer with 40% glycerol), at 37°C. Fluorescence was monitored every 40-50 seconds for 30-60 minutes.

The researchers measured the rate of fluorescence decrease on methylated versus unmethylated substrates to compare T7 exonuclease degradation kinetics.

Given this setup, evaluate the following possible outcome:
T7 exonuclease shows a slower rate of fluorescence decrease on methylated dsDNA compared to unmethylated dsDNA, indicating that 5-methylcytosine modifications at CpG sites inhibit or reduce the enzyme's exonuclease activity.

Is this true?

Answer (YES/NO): NO